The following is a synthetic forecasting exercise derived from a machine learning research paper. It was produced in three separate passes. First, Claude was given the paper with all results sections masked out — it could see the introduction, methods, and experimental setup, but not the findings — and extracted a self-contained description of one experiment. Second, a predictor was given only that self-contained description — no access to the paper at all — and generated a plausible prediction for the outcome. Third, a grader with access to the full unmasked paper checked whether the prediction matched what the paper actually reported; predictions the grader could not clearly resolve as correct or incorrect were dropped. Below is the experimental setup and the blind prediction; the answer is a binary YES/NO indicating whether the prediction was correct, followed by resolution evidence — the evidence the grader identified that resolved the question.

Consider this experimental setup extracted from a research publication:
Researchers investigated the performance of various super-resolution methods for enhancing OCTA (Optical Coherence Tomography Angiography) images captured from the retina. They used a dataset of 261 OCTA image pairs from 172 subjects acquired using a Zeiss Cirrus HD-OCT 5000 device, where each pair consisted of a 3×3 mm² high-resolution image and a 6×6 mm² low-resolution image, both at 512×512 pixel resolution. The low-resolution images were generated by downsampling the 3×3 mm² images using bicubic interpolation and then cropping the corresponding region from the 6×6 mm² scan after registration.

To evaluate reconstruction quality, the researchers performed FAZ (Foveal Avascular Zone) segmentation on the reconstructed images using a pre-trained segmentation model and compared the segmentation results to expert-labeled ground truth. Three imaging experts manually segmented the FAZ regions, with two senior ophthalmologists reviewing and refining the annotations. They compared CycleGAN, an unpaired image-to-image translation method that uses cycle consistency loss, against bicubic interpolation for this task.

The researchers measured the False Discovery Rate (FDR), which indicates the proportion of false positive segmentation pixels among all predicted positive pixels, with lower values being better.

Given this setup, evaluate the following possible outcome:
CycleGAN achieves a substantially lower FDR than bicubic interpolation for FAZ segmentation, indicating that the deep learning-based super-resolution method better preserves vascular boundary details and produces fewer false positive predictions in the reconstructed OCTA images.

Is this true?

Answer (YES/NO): YES